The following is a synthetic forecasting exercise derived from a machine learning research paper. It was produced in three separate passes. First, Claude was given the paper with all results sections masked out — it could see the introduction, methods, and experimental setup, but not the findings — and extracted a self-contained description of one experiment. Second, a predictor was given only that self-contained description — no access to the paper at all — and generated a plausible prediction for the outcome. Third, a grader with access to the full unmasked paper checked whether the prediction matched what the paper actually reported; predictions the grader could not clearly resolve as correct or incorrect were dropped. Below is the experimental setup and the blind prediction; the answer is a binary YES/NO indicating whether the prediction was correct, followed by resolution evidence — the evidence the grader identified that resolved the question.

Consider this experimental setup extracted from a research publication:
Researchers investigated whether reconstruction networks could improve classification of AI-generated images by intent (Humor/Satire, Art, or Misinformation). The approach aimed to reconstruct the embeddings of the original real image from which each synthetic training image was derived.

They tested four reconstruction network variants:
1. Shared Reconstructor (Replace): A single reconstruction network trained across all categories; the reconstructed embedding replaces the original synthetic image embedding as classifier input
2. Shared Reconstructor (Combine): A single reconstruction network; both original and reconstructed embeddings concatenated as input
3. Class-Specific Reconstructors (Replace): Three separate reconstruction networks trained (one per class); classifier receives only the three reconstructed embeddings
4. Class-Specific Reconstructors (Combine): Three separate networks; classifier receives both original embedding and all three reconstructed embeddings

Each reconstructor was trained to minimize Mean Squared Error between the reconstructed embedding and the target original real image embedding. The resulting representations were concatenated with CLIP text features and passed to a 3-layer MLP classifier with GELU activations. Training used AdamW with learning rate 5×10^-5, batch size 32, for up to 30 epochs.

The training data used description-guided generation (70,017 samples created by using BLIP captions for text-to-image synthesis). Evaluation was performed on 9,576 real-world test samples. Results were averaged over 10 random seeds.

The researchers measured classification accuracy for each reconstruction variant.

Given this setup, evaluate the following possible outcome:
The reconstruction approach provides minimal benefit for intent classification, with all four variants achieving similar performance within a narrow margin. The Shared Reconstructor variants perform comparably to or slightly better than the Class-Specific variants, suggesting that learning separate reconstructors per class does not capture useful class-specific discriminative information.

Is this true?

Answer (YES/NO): YES